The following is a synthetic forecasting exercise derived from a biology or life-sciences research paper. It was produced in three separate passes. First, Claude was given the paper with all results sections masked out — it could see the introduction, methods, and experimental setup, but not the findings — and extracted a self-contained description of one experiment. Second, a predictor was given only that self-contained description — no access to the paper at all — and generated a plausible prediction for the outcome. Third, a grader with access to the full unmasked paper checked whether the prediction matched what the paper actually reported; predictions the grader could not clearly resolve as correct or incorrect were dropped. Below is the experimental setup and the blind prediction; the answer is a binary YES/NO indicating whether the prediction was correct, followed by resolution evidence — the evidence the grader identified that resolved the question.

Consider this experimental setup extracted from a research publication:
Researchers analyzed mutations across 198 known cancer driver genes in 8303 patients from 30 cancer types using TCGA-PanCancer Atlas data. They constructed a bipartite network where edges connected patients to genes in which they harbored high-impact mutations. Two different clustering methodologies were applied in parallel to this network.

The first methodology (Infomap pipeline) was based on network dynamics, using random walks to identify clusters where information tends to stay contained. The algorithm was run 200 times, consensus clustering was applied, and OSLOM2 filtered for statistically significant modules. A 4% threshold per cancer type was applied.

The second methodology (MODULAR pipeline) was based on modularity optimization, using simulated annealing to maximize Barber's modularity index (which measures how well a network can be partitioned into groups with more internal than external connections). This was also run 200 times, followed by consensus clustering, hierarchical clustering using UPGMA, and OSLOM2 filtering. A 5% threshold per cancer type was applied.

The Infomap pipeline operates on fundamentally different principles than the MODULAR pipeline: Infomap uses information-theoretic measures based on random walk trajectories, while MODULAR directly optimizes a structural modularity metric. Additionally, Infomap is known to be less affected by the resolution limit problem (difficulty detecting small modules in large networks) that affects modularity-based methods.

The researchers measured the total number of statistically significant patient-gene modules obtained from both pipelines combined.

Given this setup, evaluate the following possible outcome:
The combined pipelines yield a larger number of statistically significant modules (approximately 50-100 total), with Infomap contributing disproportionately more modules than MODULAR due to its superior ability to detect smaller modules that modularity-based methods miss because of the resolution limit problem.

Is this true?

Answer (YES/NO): NO